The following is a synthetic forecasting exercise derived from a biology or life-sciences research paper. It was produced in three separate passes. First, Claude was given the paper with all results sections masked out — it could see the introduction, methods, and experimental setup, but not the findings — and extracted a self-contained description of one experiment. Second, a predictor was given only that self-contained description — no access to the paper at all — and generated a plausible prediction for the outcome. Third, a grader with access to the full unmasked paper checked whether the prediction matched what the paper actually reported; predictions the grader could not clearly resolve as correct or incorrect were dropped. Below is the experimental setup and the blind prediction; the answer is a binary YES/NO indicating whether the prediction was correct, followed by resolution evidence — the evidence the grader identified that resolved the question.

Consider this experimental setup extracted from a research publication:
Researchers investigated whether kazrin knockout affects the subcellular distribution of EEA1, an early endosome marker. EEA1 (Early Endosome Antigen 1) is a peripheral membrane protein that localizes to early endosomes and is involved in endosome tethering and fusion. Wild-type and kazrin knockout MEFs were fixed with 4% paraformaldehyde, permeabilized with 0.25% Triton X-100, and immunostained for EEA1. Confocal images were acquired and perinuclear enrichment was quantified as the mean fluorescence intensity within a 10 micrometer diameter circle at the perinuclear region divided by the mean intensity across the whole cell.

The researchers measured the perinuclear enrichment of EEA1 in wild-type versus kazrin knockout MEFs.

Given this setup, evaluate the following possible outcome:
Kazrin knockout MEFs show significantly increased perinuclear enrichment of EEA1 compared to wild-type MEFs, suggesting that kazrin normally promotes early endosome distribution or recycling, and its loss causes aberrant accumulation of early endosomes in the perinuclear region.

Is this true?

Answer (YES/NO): NO